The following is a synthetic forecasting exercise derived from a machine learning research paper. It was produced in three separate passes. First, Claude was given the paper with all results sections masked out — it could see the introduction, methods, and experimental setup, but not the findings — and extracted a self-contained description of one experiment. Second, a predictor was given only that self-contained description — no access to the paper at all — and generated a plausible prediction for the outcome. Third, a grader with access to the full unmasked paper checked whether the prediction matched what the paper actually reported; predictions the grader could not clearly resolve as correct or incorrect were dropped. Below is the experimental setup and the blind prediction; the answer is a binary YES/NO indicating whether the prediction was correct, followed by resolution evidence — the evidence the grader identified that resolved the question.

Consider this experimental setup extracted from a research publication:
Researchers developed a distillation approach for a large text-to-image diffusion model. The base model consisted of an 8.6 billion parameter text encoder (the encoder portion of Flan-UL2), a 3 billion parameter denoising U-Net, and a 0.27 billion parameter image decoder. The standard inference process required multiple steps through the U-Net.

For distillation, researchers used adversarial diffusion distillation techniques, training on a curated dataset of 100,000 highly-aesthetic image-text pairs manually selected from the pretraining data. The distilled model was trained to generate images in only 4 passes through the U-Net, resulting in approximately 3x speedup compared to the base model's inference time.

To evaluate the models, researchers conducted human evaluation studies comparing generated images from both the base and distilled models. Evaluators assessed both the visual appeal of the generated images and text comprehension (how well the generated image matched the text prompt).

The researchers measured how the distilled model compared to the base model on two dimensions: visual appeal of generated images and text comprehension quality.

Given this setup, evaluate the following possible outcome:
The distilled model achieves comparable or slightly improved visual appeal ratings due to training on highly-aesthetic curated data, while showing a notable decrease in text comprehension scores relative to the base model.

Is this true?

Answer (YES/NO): YES